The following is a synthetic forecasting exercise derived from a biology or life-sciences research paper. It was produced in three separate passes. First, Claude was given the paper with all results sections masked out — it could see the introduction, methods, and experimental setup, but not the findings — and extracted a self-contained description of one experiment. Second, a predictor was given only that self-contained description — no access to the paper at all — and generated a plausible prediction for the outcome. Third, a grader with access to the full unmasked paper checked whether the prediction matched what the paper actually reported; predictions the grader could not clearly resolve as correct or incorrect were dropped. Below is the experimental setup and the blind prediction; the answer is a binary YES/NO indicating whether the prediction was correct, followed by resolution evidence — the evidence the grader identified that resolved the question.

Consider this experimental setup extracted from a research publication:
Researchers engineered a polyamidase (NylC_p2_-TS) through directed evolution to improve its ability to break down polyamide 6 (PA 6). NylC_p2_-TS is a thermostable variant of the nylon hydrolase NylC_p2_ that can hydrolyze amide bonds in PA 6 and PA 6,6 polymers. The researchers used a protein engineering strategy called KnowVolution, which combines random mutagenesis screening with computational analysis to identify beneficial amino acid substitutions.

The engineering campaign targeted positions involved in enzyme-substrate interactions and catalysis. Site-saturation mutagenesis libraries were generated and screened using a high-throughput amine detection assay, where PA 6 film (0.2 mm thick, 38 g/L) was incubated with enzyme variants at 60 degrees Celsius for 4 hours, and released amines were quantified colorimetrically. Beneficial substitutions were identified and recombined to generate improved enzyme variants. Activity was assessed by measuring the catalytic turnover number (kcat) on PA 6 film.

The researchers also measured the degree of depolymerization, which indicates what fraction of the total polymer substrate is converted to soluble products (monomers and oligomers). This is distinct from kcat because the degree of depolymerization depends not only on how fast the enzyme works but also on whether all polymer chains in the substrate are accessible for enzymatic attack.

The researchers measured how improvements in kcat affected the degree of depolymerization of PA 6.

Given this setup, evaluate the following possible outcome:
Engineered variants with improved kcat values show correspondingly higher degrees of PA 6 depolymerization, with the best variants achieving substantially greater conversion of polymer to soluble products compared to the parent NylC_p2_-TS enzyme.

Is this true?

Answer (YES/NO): NO